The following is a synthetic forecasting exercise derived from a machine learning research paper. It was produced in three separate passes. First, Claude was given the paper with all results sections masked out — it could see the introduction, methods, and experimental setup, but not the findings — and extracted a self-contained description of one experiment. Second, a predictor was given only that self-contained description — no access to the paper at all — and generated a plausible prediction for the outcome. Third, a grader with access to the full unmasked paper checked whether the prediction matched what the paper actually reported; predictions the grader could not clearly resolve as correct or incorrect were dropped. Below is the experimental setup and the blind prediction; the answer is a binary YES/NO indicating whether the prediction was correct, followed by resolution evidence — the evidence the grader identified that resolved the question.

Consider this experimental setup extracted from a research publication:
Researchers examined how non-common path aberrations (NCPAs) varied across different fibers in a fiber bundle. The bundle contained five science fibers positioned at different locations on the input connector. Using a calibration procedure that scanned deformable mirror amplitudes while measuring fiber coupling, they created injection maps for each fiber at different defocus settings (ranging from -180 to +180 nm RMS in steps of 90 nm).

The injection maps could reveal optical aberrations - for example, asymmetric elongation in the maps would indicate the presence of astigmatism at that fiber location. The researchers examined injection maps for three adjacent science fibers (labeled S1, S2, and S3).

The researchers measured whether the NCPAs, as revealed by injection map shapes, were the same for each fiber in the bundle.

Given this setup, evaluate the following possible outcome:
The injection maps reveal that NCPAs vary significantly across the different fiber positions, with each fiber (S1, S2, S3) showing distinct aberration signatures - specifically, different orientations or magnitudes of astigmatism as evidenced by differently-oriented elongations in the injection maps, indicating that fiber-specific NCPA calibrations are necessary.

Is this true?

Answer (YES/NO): YES